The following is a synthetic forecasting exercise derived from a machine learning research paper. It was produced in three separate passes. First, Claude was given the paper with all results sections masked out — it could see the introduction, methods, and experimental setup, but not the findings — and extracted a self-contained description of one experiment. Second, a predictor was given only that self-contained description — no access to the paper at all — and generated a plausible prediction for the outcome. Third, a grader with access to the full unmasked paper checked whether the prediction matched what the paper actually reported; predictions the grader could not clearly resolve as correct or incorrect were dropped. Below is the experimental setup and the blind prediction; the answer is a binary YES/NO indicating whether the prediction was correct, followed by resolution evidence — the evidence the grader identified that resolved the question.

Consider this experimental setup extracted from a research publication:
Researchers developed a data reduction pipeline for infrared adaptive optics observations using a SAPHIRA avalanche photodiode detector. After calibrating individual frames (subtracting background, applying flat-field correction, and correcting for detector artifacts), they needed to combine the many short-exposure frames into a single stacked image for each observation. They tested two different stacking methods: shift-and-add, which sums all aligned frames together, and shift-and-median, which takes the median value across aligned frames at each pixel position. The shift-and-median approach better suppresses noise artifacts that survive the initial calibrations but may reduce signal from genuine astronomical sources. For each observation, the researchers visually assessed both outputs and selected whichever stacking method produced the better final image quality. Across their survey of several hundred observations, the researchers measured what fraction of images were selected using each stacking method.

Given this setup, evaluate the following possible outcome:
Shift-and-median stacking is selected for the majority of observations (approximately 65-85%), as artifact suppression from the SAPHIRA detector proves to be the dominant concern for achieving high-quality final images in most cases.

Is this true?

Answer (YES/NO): NO